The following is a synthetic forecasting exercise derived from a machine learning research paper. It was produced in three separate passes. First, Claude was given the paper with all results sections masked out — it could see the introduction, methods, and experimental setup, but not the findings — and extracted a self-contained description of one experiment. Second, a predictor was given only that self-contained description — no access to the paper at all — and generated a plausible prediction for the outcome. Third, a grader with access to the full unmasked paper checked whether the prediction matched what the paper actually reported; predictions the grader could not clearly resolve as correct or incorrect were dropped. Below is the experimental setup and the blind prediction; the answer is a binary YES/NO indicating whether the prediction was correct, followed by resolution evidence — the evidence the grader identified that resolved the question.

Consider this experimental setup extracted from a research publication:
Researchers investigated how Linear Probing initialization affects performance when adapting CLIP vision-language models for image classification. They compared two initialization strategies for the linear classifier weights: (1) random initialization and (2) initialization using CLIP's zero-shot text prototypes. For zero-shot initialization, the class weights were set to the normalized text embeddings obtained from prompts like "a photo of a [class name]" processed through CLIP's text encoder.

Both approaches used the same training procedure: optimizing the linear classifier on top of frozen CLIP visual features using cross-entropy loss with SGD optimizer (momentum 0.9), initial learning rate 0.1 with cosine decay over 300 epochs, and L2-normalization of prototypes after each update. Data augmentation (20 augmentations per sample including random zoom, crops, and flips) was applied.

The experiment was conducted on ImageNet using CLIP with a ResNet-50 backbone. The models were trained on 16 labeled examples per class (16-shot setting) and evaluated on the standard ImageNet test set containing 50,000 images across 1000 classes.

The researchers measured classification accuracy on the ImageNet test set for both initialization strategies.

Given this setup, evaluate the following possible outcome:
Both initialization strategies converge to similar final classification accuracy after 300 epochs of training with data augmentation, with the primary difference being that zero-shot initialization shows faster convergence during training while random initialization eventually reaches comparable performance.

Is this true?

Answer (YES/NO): NO